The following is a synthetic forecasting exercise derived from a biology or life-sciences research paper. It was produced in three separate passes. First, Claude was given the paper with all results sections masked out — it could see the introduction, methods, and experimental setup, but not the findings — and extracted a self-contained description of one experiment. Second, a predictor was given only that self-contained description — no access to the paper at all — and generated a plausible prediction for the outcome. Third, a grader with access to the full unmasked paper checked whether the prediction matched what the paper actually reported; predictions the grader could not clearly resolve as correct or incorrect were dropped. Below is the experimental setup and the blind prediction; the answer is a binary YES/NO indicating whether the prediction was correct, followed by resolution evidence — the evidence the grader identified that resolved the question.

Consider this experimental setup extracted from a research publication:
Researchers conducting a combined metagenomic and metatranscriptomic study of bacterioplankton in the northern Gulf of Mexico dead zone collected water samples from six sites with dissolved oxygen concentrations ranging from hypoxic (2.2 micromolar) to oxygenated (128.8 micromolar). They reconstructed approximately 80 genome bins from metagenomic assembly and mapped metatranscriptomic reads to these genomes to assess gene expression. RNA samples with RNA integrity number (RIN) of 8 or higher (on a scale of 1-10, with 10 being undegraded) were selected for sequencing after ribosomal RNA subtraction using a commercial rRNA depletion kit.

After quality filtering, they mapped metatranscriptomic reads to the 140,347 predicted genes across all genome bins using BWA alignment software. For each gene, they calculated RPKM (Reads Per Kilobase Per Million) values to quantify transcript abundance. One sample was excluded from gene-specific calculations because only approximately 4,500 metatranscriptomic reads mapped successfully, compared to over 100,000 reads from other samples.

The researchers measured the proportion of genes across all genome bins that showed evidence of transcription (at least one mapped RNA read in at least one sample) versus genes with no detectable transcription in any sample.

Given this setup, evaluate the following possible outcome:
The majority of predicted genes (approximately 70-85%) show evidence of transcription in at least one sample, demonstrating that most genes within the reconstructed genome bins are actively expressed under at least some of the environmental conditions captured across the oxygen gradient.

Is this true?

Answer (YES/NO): NO